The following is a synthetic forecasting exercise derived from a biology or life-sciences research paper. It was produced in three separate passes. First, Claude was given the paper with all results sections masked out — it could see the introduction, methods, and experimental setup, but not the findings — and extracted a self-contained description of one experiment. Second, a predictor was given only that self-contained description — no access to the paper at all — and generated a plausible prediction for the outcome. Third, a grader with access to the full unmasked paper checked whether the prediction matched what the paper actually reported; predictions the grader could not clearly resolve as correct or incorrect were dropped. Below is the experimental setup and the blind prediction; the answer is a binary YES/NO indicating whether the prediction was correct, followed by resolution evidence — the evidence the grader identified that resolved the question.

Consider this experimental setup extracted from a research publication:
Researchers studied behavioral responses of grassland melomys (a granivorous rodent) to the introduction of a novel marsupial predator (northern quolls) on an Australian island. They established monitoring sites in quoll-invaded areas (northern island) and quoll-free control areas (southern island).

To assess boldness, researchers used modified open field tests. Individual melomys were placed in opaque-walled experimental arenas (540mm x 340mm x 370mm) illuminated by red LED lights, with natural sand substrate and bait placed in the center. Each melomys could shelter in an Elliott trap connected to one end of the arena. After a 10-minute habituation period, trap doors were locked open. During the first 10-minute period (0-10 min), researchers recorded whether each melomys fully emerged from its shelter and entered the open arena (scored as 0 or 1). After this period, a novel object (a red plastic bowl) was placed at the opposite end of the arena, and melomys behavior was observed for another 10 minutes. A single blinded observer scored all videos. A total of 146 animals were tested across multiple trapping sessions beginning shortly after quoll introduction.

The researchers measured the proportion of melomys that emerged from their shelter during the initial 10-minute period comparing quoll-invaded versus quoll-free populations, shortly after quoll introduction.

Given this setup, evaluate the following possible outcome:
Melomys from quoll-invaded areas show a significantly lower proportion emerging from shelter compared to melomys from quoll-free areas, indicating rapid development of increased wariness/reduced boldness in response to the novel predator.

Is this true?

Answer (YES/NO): YES